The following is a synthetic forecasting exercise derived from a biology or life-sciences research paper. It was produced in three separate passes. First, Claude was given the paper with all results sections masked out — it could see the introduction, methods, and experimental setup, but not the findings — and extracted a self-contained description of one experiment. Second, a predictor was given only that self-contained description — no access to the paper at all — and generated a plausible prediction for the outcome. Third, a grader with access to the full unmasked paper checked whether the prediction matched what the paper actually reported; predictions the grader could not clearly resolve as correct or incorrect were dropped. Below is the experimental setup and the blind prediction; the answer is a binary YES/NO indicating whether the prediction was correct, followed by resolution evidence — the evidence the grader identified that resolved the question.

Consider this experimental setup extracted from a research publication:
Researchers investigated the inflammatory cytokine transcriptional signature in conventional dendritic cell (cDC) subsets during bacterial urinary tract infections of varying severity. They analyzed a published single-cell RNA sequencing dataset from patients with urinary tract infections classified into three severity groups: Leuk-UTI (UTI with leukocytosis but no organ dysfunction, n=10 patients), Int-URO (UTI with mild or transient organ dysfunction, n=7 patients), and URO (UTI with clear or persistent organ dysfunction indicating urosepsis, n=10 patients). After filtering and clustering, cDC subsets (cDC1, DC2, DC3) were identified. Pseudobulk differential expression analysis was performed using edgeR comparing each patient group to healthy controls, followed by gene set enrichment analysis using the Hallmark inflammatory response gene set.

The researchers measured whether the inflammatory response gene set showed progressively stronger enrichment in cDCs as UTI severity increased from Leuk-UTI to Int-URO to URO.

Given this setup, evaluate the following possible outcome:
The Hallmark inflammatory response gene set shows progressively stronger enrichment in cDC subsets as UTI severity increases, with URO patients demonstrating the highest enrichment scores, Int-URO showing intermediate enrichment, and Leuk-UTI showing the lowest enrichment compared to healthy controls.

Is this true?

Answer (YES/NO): NO